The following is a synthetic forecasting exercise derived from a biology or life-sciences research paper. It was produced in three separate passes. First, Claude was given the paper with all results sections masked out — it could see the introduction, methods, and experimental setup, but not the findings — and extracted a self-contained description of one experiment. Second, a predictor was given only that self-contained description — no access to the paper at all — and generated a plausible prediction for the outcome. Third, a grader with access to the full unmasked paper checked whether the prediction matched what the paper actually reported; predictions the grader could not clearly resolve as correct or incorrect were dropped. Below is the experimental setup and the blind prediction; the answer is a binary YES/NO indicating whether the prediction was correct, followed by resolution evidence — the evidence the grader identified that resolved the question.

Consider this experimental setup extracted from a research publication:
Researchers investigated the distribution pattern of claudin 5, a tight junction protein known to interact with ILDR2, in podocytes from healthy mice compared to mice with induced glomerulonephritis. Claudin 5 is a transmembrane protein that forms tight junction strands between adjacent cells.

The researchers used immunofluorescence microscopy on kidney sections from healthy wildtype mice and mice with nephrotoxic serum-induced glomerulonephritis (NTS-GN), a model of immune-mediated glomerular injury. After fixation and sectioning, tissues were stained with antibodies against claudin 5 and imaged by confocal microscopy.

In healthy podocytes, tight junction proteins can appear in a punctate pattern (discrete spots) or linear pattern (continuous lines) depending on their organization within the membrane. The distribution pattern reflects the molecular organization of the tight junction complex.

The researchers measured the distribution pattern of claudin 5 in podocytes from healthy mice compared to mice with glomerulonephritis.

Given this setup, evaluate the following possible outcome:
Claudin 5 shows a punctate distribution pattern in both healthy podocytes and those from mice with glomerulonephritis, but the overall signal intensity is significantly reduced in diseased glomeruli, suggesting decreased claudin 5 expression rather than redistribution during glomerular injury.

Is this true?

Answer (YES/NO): NO